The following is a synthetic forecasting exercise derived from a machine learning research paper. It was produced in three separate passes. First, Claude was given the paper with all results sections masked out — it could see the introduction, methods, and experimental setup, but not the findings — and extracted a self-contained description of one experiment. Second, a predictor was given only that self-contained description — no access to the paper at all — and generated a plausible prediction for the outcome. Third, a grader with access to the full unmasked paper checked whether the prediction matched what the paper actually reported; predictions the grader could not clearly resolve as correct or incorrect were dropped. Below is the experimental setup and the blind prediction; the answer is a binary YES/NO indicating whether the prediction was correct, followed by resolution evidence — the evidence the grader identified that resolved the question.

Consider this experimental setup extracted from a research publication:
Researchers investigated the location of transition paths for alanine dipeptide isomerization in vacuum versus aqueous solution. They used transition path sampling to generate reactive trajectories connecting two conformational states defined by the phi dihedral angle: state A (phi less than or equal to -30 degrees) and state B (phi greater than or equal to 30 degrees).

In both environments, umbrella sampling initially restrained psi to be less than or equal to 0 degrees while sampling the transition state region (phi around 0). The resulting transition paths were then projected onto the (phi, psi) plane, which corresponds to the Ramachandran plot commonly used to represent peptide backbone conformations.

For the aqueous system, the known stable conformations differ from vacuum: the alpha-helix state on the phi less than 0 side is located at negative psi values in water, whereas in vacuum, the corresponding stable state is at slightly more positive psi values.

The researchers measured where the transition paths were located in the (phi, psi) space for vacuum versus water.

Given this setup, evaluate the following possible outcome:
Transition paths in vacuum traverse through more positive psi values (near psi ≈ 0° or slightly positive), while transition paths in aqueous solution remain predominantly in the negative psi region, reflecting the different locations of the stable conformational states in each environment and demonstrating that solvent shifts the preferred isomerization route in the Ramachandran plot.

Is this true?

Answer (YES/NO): YES